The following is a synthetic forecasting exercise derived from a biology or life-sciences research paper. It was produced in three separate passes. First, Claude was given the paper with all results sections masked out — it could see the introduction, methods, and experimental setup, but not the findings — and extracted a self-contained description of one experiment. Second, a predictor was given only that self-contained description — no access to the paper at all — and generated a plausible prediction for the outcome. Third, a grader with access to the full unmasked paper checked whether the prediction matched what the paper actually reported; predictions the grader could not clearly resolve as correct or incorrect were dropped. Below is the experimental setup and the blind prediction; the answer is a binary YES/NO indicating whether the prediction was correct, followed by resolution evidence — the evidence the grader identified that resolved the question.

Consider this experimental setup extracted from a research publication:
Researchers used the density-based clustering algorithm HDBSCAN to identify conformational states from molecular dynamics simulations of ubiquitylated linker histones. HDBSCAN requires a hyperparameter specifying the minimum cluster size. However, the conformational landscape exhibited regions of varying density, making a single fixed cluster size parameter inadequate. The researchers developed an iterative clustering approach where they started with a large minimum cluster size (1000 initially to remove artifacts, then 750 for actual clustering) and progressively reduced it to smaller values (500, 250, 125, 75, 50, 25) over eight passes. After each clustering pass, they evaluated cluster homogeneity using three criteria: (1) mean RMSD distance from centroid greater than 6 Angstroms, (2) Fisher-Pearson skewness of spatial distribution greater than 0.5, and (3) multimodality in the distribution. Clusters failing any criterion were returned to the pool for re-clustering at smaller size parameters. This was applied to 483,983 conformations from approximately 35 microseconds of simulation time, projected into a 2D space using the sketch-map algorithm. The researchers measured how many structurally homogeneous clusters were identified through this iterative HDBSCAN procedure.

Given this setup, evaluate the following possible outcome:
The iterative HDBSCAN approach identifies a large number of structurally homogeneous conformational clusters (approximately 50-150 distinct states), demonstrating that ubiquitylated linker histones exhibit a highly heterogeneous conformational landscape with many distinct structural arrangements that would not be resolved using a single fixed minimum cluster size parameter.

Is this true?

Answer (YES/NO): NO